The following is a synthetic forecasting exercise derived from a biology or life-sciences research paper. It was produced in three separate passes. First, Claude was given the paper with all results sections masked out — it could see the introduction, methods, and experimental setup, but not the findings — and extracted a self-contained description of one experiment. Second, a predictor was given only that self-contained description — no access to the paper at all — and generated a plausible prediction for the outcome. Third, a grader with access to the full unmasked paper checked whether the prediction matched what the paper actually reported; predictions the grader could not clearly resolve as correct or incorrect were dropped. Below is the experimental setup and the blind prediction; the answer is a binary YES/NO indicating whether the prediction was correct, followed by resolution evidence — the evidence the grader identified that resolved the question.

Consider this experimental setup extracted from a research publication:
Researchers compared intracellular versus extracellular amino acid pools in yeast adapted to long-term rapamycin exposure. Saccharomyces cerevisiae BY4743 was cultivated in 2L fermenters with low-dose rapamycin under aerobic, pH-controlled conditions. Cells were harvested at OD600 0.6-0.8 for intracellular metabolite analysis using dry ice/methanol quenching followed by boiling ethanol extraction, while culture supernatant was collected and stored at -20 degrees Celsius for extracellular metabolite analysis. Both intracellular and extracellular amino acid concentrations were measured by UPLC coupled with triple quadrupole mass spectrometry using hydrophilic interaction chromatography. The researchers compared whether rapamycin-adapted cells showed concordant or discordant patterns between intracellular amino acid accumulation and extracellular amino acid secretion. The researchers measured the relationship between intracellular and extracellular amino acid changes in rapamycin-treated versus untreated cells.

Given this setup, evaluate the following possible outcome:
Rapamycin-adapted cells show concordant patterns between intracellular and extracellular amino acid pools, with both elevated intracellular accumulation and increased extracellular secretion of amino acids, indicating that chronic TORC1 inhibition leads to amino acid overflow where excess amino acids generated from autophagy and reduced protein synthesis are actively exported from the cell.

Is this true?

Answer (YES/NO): NO